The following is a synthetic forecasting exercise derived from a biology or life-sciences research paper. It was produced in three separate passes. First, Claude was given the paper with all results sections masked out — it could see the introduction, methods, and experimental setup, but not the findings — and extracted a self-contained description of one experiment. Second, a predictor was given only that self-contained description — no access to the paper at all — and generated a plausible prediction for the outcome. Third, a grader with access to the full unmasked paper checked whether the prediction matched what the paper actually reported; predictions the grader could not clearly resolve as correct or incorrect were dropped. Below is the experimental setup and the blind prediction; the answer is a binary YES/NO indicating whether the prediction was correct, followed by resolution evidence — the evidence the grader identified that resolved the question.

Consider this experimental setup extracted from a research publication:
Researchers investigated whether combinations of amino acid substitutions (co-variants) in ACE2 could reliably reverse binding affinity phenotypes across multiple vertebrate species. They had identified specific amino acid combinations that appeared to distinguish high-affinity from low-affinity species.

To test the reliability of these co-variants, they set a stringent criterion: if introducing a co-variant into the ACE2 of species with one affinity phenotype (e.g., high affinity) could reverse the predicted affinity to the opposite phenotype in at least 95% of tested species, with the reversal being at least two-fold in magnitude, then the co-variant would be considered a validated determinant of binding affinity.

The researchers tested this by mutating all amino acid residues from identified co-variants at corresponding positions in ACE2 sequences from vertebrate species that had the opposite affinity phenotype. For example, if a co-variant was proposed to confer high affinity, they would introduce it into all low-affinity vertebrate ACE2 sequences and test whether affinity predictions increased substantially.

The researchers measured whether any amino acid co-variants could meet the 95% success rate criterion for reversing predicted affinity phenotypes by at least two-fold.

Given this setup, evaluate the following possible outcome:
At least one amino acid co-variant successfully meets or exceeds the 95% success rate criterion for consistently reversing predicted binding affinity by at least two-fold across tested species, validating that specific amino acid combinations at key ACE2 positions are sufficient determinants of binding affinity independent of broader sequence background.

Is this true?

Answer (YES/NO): YES